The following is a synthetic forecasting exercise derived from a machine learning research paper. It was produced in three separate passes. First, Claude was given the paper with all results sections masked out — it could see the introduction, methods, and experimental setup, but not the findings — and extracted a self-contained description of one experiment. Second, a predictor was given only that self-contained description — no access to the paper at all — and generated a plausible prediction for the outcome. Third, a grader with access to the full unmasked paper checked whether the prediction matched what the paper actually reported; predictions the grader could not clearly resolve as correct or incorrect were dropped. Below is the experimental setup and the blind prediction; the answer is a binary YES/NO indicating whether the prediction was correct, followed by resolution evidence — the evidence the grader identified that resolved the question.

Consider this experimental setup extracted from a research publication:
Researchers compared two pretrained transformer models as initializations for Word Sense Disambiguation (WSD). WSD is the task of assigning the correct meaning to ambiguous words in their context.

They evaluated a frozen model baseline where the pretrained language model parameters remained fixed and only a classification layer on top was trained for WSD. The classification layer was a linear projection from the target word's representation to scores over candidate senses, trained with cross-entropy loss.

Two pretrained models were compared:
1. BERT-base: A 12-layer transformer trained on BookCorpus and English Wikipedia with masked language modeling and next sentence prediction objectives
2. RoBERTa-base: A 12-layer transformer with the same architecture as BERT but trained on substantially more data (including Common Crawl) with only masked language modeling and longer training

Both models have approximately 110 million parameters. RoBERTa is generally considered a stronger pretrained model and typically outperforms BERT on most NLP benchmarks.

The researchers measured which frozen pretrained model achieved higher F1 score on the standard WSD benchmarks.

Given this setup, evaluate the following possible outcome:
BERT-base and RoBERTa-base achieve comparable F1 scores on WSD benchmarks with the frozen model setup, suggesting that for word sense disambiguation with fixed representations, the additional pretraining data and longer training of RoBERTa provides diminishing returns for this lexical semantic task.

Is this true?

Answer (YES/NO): YES